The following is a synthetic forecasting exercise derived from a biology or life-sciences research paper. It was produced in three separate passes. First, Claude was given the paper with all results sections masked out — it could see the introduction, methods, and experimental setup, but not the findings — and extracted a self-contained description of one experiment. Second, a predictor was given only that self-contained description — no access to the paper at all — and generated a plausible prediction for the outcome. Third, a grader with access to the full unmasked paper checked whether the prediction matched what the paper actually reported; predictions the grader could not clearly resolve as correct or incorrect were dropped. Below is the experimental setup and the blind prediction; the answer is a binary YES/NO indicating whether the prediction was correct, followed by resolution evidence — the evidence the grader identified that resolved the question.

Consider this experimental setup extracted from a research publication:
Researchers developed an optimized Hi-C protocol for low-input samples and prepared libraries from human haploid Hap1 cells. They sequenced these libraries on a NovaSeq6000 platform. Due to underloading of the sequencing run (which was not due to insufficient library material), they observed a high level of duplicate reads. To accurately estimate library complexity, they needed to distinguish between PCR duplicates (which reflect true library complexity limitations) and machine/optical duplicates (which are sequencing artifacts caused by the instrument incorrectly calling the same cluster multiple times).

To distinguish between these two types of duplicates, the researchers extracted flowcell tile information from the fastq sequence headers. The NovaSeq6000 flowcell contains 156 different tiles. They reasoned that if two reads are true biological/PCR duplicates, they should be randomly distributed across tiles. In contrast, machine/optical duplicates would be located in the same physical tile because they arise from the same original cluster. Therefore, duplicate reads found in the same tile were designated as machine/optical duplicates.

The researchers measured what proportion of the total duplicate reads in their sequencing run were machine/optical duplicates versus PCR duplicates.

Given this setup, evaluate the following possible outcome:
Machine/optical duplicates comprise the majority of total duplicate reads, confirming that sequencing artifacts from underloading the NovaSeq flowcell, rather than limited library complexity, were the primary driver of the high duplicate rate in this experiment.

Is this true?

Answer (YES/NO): YES